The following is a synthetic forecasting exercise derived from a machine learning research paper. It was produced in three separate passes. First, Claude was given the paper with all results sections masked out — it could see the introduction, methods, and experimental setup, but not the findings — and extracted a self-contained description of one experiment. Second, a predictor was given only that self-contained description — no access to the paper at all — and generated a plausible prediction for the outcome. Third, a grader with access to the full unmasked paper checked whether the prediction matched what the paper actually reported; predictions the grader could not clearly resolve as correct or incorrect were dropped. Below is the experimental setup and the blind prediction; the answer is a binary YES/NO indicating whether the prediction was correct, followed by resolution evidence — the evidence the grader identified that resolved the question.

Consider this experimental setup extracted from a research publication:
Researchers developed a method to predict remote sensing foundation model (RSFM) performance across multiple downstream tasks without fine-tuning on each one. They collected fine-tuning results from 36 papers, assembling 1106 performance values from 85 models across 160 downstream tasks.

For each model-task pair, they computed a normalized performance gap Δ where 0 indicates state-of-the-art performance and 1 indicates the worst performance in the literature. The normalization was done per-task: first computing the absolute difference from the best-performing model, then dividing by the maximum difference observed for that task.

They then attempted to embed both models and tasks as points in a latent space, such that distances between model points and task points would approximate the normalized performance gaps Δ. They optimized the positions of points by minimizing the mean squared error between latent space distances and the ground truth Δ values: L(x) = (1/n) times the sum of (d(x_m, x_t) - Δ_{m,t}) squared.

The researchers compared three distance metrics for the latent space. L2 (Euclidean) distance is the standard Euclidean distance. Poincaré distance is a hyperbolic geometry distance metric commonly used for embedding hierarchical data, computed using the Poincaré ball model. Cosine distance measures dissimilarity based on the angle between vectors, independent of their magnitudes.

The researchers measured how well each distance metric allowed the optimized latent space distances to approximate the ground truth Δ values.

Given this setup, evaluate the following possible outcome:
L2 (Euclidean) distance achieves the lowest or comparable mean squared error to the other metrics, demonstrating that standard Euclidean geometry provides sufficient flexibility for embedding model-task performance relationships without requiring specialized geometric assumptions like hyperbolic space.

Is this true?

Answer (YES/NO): YES